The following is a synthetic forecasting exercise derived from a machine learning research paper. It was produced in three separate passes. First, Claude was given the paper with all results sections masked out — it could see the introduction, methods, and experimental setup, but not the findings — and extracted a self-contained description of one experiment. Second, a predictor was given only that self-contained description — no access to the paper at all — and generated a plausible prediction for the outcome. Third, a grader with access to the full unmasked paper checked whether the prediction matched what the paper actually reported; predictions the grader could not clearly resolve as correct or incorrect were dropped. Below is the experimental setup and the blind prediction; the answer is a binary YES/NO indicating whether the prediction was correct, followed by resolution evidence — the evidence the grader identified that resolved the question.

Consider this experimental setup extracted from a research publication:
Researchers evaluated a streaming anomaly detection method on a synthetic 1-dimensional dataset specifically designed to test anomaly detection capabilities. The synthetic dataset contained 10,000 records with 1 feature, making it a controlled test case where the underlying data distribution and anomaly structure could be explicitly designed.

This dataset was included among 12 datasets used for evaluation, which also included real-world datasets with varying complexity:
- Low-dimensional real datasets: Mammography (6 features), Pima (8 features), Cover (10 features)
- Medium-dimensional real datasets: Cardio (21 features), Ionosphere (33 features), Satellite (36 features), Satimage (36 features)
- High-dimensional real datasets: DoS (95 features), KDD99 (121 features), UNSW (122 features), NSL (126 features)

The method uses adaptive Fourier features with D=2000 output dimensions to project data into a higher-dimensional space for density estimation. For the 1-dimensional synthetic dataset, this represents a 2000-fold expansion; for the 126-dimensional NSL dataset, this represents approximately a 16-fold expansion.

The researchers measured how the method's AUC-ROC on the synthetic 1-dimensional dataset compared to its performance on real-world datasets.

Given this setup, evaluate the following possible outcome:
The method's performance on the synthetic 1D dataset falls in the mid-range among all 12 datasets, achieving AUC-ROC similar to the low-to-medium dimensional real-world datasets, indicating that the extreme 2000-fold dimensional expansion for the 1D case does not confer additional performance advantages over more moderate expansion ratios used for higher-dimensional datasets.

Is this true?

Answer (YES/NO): NO